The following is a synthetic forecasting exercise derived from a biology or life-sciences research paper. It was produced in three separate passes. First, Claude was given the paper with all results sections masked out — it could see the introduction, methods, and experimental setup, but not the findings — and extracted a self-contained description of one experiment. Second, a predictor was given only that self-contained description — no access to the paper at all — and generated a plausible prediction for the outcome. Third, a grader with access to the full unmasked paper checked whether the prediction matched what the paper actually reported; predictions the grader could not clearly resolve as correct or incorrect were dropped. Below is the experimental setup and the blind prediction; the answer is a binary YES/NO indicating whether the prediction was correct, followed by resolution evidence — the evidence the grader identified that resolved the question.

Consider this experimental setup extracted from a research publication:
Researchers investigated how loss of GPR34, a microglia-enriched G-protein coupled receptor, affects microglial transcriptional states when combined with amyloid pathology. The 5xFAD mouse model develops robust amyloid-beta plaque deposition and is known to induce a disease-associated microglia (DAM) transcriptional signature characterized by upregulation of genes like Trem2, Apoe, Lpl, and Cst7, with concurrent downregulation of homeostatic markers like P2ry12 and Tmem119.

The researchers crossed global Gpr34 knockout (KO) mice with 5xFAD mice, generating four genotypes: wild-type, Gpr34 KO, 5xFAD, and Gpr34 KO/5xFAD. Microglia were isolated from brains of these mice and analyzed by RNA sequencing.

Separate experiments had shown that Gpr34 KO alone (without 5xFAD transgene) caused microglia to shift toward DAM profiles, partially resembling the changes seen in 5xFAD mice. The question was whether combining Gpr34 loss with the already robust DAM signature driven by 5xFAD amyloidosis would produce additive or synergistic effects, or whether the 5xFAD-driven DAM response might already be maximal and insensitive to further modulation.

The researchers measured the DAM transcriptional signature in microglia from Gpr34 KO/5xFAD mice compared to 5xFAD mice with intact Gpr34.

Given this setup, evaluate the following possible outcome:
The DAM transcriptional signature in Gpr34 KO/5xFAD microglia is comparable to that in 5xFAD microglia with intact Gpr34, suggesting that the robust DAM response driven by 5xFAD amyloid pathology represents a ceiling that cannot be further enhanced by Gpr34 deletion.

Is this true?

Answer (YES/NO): NO